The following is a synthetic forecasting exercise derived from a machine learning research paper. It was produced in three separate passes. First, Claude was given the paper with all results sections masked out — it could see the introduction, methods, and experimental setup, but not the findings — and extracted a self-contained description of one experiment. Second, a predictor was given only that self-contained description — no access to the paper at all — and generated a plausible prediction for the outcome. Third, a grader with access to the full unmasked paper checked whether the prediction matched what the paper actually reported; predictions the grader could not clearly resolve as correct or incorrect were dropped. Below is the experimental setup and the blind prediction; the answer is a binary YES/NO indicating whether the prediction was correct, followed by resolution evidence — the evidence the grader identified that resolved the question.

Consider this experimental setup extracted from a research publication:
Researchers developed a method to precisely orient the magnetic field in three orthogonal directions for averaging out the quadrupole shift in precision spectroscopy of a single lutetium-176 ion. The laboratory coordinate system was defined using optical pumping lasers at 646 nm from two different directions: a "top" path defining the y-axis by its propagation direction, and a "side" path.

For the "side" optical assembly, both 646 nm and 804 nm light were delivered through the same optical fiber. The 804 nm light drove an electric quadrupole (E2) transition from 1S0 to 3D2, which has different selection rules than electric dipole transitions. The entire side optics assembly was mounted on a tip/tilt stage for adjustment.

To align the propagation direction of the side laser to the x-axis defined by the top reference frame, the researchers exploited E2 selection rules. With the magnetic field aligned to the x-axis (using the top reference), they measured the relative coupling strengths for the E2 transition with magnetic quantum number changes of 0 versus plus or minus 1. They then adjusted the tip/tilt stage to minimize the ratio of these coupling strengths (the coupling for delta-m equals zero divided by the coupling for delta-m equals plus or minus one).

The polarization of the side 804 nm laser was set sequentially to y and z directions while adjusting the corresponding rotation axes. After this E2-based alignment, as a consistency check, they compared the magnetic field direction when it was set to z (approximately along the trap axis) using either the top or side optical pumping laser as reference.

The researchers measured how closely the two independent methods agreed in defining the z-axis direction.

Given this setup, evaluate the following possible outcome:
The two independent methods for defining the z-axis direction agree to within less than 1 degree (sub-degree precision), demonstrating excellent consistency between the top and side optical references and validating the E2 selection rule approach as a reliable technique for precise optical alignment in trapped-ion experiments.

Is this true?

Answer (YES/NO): YES